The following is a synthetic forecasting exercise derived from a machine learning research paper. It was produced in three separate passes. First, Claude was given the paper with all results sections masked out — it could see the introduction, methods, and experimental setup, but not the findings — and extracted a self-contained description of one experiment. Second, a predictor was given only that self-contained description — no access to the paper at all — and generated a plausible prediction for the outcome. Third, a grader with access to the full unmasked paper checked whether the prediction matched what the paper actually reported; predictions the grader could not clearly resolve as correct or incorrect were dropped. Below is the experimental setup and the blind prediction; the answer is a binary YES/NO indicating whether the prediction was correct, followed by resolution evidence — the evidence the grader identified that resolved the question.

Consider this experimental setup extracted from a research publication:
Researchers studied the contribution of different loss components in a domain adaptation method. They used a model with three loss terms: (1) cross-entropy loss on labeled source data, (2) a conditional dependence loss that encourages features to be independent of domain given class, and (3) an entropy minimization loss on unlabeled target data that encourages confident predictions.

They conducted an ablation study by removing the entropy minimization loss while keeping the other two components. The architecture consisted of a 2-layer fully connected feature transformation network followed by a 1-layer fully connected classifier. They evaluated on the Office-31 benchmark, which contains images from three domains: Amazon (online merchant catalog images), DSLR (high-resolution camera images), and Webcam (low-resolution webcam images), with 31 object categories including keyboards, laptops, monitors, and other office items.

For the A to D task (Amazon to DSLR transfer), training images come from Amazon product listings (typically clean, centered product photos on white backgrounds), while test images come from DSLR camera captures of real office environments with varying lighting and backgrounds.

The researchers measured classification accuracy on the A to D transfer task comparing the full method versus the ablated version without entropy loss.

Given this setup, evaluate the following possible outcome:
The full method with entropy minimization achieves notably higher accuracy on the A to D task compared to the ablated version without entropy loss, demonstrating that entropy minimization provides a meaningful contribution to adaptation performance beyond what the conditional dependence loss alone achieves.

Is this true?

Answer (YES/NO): NO